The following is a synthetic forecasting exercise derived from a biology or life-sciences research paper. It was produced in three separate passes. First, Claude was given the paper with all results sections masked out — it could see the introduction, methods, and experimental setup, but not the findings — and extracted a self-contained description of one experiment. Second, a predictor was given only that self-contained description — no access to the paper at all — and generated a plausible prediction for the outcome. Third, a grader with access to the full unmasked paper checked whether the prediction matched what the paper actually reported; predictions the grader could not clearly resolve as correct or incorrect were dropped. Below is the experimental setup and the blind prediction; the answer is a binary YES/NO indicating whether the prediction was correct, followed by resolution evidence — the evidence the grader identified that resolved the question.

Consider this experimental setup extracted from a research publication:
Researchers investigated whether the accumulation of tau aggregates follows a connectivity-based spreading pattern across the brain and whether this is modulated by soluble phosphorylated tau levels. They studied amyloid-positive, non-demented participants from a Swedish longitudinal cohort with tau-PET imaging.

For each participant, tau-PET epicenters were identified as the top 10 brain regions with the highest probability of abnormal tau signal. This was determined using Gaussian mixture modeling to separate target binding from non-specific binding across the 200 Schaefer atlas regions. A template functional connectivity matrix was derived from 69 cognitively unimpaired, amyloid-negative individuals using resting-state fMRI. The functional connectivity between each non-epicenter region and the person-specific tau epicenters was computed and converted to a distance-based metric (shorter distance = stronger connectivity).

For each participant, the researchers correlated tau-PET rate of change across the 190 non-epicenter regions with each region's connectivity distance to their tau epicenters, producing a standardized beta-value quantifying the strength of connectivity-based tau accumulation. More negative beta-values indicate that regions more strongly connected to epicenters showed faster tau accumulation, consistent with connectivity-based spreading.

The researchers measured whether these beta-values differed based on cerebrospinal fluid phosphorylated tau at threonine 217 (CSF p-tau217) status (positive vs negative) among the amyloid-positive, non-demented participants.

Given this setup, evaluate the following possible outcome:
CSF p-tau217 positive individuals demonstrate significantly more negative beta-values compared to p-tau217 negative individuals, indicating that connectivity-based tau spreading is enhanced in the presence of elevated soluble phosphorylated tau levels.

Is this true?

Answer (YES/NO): YES